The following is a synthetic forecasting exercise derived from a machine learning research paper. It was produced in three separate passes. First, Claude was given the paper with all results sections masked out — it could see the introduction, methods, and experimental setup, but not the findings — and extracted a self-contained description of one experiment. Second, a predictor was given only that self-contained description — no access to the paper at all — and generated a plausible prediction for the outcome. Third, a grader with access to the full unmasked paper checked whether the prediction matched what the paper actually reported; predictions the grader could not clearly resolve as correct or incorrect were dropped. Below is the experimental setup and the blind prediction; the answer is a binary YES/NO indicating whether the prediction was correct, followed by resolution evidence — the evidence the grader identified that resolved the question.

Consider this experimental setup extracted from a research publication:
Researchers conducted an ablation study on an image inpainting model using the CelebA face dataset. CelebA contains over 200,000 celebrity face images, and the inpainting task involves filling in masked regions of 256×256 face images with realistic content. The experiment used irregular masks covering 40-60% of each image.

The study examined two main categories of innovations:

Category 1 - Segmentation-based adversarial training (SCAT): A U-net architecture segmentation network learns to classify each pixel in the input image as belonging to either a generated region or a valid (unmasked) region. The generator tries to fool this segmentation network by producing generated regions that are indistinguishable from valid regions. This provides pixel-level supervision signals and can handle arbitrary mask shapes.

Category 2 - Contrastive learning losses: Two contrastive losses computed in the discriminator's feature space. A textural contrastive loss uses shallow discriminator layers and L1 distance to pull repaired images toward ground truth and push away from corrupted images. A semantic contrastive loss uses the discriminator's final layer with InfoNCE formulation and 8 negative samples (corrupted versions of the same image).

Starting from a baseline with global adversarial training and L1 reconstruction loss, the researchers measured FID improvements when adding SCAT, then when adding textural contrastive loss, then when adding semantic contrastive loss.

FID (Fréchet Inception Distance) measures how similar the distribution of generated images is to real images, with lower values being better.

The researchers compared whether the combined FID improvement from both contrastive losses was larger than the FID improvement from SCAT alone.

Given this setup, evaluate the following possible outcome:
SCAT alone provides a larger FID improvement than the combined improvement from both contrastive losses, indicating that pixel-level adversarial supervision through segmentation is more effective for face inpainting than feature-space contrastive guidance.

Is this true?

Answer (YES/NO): NO